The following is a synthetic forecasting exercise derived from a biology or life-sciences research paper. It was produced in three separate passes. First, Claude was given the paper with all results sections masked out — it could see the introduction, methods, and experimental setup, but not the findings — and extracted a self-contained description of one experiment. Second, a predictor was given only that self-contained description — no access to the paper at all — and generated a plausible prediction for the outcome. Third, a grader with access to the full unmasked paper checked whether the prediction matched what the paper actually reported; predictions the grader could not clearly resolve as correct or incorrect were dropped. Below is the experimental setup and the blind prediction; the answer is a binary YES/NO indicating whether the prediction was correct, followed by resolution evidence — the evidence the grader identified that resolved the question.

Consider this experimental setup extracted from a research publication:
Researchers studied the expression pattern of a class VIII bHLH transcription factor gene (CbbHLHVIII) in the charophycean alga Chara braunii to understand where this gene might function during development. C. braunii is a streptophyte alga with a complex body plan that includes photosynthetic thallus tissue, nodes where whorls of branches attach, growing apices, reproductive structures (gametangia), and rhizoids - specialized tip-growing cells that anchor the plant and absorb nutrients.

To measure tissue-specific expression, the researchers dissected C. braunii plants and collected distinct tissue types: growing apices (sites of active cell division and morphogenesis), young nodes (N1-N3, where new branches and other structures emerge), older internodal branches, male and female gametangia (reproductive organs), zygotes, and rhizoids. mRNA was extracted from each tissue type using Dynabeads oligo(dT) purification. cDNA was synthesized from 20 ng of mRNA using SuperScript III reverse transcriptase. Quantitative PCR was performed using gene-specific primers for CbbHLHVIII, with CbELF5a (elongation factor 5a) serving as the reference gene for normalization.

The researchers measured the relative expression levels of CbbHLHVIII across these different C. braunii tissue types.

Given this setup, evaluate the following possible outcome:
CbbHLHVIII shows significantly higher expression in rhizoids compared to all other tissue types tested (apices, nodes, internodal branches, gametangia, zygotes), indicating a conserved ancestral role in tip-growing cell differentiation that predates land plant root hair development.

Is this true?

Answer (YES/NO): NO